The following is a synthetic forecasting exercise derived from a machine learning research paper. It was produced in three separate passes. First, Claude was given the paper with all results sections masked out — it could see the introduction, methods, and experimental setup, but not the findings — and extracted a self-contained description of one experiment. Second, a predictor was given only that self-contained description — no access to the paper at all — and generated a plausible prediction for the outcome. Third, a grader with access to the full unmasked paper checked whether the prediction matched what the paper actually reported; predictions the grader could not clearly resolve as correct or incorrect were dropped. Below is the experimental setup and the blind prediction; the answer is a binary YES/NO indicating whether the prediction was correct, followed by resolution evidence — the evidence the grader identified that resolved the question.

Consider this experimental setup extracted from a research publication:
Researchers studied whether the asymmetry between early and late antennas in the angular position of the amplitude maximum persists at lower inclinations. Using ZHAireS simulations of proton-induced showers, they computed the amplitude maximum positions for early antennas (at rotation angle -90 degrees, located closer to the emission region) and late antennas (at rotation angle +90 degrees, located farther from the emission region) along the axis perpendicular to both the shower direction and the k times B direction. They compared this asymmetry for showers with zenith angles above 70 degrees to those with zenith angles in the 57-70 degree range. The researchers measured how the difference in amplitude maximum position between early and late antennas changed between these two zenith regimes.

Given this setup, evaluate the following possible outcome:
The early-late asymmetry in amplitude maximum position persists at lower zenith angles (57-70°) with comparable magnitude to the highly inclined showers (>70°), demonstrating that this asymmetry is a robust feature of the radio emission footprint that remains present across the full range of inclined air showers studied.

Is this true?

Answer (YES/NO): NO